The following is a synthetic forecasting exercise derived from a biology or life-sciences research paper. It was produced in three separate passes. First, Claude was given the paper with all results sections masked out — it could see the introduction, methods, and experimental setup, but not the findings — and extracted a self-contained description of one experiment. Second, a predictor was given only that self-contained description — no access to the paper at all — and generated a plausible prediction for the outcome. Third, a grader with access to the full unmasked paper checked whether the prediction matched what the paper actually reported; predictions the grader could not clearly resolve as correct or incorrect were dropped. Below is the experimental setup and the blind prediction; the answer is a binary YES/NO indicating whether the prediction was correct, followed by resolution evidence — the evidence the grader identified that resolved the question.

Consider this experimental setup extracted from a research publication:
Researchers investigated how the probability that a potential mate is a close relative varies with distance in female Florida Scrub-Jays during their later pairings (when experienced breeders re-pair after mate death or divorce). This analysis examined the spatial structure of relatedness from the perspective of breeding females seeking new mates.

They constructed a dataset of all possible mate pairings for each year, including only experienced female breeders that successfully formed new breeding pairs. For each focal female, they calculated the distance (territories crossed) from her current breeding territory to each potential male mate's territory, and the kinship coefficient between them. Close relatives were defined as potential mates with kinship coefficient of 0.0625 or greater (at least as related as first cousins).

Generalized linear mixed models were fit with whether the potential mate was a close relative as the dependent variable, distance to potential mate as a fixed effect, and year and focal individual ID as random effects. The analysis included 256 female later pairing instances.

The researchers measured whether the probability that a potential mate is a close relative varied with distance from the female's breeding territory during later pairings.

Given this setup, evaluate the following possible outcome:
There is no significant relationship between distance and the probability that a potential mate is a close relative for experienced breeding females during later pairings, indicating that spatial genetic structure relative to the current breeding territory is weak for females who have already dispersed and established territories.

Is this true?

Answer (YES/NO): NO